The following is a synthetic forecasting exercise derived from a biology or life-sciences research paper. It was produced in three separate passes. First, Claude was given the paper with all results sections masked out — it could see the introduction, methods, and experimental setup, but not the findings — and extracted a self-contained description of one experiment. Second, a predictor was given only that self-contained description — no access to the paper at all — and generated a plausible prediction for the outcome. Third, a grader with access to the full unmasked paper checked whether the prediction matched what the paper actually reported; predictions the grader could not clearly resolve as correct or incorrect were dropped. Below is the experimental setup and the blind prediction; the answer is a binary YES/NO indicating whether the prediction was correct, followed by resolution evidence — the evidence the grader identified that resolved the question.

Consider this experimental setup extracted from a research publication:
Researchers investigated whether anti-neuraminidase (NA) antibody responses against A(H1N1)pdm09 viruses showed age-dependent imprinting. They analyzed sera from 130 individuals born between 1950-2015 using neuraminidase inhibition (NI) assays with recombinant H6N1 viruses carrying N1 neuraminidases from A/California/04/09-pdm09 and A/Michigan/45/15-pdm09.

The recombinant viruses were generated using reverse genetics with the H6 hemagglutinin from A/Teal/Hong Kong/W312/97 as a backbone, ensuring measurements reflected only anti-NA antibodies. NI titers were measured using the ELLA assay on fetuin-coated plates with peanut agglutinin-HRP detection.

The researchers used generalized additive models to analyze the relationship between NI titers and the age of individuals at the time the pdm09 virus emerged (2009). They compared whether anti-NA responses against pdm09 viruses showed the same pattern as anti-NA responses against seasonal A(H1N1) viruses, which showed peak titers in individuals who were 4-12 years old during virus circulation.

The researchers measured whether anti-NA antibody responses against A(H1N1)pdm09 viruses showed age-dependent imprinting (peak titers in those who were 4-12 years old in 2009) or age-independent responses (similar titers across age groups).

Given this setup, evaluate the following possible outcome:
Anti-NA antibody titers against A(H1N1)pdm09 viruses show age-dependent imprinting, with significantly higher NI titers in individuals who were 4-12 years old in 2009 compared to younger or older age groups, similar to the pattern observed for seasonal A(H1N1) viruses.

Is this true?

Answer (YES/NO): YES